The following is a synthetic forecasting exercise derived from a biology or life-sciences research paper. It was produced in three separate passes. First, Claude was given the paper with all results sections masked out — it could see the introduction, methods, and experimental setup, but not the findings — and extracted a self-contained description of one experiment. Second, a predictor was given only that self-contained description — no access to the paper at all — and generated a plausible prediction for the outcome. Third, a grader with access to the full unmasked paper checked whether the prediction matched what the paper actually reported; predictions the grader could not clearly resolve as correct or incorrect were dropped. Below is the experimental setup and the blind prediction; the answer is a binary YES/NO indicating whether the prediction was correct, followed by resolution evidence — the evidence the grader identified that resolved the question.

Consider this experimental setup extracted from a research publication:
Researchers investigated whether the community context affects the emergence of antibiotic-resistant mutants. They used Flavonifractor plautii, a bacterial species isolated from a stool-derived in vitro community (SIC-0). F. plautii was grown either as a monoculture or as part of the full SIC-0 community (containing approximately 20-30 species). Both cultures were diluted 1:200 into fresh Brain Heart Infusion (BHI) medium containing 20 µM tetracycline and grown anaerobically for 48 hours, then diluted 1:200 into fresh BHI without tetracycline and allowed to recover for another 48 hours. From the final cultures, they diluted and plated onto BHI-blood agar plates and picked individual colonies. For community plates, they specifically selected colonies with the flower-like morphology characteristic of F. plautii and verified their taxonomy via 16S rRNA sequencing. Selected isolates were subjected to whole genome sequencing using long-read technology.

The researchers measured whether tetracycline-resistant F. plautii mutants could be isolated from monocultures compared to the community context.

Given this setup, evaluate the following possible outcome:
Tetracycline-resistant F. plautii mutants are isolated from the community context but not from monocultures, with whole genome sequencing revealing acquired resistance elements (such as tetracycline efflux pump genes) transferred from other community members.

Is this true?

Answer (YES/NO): NO